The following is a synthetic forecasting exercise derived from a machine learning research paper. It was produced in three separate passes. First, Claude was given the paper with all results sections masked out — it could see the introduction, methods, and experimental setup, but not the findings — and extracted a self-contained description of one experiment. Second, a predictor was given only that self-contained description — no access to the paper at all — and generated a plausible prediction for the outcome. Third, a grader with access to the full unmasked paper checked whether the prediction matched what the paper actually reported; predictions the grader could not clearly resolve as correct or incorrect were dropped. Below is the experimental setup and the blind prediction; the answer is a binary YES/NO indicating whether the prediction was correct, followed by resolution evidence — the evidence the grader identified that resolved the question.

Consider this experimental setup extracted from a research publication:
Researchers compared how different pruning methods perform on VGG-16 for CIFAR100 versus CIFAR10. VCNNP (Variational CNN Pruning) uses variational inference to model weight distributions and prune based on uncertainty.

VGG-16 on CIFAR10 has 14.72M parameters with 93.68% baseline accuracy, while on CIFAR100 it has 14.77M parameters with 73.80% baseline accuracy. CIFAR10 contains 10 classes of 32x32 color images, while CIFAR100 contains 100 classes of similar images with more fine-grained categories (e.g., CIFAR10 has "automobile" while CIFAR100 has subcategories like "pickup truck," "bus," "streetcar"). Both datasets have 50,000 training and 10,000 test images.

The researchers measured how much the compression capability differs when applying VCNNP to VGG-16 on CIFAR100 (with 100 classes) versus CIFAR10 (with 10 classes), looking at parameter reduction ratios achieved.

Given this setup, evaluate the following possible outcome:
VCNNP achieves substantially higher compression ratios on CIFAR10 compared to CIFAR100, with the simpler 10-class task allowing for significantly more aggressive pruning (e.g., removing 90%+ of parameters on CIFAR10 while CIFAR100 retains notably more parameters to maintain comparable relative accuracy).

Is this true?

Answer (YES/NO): NO